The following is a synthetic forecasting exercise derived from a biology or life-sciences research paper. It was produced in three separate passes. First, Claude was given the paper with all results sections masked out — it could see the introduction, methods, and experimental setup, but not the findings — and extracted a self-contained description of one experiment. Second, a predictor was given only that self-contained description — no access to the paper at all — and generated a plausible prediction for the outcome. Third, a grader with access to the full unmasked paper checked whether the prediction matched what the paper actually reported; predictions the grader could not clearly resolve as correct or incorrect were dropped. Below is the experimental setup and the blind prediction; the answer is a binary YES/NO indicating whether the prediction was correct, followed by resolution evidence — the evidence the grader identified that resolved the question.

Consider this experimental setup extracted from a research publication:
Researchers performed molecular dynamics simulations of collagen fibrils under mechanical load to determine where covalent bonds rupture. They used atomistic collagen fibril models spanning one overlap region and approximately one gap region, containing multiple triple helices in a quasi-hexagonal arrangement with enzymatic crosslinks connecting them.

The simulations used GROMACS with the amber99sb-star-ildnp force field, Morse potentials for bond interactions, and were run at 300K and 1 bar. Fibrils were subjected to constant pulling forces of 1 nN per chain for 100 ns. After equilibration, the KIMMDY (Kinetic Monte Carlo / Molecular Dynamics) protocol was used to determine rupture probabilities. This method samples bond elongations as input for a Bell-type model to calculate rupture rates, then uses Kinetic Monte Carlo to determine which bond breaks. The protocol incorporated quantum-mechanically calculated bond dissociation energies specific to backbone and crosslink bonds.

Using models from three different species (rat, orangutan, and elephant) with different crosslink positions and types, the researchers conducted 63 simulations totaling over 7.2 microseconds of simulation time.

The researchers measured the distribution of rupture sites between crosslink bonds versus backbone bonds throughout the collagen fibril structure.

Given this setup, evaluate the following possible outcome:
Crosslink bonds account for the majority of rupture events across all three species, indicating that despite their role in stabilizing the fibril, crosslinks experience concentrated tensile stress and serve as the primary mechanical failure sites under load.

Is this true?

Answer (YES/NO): YES